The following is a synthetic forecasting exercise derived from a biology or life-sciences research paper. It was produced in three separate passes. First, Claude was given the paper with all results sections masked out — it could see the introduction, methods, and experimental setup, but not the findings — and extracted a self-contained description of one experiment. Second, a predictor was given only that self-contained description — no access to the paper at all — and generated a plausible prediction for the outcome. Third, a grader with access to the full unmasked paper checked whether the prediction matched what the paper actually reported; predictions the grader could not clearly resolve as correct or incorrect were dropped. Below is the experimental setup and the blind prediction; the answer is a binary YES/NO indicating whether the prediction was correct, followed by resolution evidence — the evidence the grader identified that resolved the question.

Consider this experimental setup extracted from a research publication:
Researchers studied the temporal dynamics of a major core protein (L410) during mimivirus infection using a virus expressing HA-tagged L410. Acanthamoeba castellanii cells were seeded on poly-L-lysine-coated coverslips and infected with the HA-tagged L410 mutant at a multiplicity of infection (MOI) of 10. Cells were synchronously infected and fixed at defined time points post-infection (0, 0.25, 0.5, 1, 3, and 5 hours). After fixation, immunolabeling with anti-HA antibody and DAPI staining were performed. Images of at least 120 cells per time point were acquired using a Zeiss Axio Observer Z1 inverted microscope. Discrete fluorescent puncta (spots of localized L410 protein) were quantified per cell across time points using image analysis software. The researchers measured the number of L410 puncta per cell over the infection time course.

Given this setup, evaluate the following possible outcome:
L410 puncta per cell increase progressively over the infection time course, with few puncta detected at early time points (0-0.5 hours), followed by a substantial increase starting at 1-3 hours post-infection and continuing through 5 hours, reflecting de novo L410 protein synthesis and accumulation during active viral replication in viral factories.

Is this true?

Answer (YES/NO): NO